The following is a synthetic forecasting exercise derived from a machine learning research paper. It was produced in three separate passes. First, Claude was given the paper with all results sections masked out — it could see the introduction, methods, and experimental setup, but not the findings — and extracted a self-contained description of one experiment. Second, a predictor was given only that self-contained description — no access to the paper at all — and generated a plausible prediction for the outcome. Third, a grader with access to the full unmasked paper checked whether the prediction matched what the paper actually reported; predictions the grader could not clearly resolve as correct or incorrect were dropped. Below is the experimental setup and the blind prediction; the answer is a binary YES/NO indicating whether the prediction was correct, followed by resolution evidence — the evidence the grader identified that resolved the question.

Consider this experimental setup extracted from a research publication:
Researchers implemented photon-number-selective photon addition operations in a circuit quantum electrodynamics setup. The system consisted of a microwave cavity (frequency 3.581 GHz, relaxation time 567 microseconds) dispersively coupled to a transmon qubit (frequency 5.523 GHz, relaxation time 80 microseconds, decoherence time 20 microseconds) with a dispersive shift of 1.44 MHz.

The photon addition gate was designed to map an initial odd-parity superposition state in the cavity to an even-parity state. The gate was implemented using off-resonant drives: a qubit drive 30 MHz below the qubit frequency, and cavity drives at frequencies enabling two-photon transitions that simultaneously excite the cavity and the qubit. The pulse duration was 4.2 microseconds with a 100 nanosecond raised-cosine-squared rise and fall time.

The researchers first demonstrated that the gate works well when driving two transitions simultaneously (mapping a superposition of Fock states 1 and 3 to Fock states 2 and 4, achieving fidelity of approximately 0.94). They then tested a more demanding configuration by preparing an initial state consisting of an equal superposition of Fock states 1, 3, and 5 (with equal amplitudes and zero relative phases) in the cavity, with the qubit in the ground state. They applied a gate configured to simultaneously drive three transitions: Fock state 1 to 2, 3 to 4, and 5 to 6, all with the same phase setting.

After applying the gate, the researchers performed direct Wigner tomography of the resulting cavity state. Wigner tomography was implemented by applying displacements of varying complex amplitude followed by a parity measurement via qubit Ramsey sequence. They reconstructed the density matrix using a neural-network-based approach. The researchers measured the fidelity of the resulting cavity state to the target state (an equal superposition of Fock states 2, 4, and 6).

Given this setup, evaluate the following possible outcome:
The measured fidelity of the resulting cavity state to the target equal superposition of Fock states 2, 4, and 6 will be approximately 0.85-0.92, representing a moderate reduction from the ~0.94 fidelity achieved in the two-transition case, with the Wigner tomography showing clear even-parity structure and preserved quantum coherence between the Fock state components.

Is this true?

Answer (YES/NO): NO